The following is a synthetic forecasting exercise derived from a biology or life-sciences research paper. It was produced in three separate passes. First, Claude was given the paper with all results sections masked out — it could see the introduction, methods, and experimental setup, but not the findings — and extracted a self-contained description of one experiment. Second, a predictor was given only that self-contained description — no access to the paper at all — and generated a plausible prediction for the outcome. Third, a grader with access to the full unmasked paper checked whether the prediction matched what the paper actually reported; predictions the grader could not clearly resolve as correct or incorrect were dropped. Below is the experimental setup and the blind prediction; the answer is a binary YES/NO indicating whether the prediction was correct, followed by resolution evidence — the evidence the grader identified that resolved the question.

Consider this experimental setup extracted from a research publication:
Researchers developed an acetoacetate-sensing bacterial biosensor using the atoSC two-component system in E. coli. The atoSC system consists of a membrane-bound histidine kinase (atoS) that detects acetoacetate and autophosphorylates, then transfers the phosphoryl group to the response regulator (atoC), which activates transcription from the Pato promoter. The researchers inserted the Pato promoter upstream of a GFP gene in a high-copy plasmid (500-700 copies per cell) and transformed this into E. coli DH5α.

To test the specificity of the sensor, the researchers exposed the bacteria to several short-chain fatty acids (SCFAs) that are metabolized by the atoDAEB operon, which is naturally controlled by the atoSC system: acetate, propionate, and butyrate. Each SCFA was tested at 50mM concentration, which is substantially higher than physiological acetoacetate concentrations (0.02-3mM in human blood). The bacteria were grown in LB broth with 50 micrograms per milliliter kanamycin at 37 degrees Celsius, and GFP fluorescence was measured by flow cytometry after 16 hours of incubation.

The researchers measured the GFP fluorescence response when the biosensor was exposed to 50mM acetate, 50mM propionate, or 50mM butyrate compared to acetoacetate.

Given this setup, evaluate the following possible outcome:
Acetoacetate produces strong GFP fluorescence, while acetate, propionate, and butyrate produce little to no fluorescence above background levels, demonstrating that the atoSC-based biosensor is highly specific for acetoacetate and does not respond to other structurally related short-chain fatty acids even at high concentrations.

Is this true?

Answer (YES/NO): YES